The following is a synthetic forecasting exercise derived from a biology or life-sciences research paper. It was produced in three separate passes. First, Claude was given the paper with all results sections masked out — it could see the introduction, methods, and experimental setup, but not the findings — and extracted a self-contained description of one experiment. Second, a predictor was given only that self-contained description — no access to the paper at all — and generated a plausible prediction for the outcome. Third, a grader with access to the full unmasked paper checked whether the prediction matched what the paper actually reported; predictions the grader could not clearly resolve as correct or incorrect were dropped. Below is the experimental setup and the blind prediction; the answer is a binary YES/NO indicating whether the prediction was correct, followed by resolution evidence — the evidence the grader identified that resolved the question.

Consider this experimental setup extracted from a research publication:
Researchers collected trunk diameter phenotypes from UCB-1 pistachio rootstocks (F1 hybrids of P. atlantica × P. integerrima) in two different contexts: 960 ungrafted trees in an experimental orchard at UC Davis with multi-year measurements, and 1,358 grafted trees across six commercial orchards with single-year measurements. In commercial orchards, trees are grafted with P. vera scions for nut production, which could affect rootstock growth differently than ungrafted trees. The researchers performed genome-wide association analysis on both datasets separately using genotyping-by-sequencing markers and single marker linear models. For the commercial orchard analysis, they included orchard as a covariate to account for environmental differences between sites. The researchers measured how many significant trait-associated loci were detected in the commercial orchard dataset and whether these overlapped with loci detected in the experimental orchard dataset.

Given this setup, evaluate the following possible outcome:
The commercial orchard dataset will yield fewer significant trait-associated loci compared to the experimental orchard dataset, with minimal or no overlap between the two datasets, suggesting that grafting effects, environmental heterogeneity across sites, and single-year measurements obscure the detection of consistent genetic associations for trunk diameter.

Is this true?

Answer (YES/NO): NO